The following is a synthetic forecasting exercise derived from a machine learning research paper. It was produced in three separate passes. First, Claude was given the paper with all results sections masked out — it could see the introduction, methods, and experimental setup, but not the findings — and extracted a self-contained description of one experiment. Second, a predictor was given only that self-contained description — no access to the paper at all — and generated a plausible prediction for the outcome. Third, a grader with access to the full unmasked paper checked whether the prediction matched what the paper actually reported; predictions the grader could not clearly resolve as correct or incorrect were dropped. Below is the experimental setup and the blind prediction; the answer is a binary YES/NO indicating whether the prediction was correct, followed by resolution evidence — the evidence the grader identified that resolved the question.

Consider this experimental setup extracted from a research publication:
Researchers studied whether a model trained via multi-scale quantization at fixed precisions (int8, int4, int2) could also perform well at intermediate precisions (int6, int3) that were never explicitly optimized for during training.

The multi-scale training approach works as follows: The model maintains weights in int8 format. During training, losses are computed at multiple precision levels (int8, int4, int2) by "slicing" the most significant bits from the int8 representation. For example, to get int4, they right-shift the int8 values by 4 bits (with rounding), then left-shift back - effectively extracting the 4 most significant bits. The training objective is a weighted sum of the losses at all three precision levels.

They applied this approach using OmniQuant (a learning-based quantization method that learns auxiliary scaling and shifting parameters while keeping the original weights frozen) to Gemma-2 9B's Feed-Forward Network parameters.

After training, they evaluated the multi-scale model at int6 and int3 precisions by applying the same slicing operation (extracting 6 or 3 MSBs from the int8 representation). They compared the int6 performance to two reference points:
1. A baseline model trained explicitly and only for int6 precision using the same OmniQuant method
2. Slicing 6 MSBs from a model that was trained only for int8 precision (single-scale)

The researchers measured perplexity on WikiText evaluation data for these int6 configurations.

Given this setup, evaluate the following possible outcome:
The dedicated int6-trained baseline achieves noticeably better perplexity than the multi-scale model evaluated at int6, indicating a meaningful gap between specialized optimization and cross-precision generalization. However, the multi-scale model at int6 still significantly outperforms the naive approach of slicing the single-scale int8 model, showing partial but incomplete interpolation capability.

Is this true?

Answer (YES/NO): NO